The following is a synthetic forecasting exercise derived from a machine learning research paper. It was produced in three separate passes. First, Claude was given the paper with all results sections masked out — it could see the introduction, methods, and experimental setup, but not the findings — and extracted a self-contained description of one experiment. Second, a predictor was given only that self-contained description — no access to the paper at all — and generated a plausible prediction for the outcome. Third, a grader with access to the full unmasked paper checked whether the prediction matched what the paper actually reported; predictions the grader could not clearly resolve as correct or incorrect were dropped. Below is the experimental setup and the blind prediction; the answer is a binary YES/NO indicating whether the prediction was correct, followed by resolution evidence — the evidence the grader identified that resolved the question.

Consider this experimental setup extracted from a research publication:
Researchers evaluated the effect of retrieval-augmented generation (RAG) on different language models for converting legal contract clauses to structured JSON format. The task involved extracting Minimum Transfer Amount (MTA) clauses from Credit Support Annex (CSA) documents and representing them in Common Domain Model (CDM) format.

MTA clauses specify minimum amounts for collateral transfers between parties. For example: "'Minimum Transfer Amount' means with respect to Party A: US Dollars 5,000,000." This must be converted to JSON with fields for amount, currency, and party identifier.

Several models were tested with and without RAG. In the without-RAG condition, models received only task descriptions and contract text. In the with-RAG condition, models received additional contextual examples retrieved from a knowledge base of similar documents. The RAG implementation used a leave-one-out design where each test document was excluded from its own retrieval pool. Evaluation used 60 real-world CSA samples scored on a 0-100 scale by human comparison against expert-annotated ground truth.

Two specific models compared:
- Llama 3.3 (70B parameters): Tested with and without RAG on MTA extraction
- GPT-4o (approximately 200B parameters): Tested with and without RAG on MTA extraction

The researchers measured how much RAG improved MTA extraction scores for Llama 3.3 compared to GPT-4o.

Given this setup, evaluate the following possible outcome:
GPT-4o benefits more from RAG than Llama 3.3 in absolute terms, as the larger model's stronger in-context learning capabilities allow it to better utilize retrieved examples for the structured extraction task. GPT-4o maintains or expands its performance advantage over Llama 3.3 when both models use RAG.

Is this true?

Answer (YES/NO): YES